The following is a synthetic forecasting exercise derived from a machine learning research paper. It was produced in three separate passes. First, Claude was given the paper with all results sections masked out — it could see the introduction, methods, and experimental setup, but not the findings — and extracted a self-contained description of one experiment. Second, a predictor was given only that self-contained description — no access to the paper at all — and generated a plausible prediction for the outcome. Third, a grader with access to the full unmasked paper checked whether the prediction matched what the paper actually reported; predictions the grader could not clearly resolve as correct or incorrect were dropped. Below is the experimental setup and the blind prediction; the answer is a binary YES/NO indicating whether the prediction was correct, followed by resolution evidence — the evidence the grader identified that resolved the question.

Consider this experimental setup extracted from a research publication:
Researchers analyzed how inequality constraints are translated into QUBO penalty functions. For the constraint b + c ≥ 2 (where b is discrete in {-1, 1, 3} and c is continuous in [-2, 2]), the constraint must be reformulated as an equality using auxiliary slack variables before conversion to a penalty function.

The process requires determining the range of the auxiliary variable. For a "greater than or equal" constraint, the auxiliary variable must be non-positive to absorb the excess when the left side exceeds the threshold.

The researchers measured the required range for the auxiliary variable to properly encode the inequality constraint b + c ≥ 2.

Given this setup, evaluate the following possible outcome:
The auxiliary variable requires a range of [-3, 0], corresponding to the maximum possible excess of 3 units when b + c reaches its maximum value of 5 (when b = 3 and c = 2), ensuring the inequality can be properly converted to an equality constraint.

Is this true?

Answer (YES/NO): YES